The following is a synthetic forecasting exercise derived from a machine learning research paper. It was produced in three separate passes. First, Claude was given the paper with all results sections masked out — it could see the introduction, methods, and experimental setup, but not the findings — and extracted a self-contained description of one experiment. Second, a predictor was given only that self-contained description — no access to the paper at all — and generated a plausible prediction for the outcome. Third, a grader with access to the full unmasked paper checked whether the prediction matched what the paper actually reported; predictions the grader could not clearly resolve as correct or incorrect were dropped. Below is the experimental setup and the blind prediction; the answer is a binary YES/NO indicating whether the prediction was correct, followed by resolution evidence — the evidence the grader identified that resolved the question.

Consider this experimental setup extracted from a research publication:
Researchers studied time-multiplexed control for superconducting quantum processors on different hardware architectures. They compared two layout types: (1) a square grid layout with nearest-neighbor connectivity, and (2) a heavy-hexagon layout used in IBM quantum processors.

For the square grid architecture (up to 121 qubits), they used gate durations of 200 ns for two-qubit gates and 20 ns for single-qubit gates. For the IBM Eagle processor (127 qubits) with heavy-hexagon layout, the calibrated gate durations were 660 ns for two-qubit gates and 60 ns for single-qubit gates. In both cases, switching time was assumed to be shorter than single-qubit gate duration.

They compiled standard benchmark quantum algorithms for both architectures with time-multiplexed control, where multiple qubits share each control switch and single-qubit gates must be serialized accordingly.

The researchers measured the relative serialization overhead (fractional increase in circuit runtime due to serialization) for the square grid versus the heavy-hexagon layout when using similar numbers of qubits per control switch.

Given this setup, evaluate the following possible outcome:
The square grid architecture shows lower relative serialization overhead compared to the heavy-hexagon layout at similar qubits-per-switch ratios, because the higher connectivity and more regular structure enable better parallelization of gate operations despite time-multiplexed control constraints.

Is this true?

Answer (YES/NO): YES